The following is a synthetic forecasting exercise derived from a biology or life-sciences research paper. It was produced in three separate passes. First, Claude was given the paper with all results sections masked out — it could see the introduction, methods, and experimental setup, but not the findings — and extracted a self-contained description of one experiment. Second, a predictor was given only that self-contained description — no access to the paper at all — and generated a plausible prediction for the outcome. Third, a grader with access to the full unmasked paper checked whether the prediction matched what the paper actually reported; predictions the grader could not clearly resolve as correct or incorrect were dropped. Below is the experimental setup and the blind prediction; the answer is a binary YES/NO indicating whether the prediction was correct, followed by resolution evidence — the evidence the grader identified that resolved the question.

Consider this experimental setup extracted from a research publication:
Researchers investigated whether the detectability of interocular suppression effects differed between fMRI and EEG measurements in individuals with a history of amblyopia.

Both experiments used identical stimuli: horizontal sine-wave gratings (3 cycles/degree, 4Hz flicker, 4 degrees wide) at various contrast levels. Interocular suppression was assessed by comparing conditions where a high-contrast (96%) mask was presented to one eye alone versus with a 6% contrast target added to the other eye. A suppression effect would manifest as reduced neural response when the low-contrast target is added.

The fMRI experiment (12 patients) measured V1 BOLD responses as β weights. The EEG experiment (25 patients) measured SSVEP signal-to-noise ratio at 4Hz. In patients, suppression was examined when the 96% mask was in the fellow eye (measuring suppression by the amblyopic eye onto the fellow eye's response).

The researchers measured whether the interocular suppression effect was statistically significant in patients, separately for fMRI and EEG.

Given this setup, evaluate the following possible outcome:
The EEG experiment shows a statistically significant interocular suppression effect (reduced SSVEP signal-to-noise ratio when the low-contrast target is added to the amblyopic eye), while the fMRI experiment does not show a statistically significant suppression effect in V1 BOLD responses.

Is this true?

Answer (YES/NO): NO